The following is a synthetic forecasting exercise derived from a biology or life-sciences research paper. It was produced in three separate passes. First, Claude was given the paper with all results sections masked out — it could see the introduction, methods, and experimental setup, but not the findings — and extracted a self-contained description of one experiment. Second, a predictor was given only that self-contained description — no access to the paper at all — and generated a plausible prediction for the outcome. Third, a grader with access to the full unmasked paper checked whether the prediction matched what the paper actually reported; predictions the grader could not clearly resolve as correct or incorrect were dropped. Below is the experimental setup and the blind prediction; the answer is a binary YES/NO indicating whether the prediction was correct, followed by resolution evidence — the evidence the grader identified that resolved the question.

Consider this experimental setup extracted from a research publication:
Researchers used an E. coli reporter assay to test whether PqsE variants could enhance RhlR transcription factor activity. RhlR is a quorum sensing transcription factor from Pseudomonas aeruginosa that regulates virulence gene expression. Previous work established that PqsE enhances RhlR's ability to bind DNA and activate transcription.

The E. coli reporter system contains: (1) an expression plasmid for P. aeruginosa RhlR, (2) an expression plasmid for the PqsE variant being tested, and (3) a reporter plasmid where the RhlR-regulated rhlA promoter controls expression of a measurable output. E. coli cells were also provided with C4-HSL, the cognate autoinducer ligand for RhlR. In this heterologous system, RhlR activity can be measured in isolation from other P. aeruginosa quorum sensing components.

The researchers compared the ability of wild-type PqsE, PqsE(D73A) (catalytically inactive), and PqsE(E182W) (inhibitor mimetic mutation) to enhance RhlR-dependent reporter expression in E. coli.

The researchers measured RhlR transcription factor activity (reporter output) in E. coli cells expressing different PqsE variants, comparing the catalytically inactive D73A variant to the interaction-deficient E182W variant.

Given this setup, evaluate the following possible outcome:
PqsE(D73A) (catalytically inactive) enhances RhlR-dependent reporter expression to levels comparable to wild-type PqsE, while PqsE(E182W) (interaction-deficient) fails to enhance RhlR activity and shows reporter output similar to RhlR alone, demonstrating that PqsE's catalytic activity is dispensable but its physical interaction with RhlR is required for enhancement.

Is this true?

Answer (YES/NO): YES